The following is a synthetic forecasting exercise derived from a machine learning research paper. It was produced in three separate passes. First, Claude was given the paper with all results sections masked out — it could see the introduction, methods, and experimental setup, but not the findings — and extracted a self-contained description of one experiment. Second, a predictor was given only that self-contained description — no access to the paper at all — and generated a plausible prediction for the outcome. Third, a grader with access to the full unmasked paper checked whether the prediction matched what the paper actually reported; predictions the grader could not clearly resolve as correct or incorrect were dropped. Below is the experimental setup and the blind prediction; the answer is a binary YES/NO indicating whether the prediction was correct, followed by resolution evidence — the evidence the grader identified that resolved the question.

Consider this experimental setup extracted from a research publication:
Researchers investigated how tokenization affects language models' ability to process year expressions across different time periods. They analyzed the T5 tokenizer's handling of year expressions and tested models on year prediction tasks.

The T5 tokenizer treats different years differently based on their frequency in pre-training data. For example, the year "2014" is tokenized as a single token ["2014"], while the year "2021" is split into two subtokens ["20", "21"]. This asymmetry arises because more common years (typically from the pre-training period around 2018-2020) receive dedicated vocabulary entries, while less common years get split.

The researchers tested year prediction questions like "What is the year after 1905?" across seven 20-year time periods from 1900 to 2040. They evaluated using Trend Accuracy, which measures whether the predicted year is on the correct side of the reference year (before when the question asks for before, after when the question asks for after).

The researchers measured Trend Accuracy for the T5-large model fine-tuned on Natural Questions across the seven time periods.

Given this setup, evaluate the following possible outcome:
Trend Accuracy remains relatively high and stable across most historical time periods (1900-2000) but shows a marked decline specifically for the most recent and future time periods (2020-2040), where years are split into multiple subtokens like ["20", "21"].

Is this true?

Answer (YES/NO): YES